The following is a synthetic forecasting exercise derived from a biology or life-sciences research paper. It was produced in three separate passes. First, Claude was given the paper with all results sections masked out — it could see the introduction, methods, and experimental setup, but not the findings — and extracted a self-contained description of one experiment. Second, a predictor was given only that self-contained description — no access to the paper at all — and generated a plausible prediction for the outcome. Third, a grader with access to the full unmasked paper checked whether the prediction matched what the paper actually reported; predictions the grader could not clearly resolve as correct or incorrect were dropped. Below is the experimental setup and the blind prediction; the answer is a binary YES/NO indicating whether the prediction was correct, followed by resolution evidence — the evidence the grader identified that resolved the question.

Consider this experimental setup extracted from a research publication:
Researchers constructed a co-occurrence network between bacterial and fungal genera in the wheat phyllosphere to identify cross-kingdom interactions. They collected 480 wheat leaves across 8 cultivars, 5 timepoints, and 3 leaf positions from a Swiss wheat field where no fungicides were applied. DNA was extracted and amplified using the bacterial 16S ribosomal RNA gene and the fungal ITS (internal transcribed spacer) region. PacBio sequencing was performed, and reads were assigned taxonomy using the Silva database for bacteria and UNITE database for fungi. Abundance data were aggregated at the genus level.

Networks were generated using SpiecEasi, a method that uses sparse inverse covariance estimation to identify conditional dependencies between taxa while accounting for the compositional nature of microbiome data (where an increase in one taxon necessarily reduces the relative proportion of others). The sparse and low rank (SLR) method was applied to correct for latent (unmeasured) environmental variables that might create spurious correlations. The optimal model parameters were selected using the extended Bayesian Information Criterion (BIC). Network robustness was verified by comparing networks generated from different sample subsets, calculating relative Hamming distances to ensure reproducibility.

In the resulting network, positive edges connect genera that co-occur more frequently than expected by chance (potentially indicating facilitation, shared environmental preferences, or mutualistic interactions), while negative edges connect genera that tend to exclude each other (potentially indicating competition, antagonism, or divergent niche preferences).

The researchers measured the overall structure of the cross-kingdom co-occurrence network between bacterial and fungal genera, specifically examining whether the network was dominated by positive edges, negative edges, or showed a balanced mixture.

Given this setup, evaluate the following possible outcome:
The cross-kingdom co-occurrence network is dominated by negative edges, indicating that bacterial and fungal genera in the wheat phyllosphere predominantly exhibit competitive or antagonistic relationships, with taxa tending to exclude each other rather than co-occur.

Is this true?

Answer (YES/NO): NO